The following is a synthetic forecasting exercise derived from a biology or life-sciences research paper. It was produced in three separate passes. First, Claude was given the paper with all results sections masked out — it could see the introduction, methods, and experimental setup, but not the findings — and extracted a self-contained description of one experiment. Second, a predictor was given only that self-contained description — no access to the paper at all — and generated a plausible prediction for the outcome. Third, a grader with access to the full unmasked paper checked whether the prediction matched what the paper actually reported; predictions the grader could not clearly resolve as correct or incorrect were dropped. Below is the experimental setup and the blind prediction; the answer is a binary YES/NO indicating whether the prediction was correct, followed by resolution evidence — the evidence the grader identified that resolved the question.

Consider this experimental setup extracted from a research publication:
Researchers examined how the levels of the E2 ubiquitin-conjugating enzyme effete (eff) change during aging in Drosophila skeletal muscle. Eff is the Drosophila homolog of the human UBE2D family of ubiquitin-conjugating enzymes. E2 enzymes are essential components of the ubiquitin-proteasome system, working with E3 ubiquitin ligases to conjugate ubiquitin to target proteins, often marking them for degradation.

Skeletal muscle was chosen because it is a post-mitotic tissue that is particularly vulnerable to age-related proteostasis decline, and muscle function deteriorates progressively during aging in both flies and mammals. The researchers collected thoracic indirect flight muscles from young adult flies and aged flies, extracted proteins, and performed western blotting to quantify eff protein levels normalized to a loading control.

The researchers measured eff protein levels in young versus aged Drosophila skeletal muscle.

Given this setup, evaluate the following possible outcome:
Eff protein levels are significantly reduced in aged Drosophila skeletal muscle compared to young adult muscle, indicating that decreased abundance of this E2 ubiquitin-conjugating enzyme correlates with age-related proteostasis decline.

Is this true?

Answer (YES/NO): YES